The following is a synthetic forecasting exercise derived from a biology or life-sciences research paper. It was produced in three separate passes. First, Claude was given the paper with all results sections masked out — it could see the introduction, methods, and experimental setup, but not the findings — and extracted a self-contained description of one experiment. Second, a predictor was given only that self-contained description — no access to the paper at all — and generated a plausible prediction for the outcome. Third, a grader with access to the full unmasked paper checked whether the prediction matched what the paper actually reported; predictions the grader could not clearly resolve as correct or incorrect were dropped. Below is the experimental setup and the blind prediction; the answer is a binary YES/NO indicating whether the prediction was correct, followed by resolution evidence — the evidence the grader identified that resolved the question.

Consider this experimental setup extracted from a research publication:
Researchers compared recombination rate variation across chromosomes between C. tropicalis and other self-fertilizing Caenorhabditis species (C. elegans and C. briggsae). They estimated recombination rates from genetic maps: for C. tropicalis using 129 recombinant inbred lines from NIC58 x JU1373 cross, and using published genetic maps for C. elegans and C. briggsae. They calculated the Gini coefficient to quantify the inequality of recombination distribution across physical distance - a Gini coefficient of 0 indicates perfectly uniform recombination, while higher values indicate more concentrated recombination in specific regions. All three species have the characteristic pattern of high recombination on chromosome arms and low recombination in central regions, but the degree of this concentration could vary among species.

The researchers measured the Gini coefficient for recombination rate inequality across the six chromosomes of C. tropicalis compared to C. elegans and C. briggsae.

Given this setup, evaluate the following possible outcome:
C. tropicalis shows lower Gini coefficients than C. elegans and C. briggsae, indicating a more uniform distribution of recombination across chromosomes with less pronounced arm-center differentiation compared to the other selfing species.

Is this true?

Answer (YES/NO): NO